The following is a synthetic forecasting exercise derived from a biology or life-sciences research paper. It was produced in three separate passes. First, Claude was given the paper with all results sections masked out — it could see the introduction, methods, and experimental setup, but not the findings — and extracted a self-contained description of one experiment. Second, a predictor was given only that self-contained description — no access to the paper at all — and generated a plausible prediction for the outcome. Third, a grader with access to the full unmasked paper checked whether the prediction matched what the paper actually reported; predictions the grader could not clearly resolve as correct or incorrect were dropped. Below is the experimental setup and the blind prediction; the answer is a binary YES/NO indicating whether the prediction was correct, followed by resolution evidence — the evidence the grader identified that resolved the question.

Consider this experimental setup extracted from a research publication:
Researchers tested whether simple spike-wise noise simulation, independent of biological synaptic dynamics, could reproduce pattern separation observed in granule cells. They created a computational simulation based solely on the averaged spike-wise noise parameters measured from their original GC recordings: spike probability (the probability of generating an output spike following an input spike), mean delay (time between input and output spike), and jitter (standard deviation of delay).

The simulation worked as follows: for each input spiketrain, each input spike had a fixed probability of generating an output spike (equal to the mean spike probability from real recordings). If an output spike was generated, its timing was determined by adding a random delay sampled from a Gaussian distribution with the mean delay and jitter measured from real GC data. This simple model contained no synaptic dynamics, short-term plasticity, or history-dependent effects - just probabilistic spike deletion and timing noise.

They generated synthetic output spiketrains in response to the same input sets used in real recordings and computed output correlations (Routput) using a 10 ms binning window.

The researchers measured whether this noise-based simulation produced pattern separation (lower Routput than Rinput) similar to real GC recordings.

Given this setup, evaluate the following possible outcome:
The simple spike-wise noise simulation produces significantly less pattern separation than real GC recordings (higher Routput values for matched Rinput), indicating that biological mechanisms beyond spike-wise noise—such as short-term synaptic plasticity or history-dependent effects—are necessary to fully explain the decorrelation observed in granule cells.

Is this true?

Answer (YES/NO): NO